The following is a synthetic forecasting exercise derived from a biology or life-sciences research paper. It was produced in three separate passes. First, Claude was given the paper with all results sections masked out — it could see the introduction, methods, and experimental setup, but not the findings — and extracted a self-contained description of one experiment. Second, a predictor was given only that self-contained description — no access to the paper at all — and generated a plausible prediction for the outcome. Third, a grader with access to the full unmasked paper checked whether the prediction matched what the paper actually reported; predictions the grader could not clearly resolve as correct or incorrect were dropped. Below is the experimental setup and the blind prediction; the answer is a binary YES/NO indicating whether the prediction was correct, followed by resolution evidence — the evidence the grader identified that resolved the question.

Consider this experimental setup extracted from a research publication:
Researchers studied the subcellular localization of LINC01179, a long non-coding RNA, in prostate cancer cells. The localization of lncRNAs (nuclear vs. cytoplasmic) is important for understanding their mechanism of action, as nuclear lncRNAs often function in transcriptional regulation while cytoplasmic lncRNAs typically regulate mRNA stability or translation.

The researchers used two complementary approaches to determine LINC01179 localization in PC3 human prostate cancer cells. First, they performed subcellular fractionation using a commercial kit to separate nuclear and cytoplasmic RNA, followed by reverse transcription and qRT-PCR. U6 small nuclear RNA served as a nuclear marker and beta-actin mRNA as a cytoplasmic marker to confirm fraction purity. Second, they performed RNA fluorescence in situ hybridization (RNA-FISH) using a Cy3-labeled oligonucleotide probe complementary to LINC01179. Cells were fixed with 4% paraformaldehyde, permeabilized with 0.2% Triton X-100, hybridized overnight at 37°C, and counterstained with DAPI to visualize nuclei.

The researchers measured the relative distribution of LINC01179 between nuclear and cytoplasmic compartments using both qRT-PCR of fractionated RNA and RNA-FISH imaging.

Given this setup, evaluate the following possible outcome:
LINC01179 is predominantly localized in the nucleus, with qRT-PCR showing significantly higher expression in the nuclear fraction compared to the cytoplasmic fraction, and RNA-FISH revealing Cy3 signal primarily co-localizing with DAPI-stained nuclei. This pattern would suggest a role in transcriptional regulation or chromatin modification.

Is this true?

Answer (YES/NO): YES